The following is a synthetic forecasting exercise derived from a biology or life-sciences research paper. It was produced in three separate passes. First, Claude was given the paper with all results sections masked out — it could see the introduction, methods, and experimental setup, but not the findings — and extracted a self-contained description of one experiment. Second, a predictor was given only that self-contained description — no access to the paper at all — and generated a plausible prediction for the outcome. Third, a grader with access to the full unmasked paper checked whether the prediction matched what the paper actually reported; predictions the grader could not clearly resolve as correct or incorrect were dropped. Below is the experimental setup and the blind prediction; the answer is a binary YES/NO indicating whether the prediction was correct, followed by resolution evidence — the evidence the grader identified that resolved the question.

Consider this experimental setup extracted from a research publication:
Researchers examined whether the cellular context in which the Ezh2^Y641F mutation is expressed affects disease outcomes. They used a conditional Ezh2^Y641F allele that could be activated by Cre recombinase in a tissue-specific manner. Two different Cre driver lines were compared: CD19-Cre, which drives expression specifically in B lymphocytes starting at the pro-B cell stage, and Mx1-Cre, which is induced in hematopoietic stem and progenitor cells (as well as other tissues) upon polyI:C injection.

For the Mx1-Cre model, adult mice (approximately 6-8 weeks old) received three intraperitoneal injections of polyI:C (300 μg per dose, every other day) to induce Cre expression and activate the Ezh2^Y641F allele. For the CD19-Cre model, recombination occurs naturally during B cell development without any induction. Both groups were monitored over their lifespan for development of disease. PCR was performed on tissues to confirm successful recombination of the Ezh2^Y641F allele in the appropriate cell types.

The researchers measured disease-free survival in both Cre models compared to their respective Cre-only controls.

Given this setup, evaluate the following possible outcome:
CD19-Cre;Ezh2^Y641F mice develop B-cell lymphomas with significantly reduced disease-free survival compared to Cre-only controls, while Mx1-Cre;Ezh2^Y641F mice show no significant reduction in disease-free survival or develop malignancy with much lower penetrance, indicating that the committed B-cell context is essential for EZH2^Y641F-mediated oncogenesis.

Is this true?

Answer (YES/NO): NO